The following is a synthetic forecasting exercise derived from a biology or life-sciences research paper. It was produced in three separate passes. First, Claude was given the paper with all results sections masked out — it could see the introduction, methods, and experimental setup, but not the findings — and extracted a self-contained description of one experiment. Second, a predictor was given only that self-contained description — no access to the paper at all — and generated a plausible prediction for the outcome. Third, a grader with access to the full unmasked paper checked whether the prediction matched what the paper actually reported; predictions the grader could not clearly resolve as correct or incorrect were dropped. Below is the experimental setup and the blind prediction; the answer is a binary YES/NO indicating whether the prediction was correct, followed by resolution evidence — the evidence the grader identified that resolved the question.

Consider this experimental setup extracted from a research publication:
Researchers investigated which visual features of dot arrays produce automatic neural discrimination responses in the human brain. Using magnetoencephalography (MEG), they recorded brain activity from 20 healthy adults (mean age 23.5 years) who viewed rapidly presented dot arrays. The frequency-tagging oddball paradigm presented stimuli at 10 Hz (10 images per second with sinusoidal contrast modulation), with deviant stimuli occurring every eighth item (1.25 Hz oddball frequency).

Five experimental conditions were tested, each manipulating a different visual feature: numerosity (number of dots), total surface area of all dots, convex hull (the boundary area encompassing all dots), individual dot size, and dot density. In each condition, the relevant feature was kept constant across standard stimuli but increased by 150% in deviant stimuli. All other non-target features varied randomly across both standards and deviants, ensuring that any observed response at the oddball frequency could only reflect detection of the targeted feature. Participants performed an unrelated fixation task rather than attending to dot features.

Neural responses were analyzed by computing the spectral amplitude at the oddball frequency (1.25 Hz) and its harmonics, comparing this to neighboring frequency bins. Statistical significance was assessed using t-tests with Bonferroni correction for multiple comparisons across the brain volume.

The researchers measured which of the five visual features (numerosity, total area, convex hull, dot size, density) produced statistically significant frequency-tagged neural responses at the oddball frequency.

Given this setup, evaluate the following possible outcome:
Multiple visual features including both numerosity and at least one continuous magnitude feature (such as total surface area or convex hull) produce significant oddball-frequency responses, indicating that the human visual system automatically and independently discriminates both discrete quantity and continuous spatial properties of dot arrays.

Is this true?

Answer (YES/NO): YES